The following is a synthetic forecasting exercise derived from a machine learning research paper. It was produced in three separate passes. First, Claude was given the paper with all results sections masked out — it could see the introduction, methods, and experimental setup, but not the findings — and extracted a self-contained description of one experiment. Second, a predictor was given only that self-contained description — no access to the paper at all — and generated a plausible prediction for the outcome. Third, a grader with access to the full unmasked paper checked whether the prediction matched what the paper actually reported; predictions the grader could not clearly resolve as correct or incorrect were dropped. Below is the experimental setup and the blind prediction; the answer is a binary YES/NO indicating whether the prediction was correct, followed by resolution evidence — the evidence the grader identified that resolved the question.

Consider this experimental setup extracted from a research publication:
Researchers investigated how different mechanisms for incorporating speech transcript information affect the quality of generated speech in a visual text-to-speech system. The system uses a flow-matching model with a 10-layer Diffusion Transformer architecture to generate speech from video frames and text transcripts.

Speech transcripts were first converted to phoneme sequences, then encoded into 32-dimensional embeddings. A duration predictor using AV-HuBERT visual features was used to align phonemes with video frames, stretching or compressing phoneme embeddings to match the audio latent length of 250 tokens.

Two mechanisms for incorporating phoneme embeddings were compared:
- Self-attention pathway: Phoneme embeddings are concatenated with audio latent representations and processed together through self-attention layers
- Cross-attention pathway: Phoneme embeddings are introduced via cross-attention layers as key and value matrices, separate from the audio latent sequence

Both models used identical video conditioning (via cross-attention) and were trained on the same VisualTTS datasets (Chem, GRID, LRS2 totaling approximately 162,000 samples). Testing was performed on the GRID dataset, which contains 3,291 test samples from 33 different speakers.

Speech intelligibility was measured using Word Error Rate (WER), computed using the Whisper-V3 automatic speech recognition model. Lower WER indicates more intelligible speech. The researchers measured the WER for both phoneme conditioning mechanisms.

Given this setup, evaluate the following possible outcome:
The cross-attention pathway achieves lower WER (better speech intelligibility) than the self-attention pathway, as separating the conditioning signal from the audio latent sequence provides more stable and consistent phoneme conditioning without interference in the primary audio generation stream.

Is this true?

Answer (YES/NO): NO